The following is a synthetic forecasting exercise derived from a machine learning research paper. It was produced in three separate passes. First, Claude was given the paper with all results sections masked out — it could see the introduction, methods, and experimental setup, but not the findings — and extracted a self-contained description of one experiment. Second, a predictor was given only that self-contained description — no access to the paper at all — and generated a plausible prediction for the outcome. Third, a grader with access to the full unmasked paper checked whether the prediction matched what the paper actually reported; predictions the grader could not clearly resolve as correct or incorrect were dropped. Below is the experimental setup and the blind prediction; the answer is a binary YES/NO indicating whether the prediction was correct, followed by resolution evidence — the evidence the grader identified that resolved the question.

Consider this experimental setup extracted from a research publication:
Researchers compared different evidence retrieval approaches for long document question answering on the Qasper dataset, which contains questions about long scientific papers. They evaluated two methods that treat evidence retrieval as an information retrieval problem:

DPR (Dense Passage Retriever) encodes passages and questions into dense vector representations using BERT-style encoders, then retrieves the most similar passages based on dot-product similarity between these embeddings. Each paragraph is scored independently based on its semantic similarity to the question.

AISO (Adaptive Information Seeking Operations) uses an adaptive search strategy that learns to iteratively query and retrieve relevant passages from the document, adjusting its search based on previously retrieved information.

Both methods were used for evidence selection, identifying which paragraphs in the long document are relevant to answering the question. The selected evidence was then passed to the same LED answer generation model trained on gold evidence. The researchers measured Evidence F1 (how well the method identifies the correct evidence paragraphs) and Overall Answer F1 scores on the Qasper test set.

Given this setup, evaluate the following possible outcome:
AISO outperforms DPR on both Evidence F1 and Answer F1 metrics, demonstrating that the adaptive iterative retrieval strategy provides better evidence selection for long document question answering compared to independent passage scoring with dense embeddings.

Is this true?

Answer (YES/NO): YES